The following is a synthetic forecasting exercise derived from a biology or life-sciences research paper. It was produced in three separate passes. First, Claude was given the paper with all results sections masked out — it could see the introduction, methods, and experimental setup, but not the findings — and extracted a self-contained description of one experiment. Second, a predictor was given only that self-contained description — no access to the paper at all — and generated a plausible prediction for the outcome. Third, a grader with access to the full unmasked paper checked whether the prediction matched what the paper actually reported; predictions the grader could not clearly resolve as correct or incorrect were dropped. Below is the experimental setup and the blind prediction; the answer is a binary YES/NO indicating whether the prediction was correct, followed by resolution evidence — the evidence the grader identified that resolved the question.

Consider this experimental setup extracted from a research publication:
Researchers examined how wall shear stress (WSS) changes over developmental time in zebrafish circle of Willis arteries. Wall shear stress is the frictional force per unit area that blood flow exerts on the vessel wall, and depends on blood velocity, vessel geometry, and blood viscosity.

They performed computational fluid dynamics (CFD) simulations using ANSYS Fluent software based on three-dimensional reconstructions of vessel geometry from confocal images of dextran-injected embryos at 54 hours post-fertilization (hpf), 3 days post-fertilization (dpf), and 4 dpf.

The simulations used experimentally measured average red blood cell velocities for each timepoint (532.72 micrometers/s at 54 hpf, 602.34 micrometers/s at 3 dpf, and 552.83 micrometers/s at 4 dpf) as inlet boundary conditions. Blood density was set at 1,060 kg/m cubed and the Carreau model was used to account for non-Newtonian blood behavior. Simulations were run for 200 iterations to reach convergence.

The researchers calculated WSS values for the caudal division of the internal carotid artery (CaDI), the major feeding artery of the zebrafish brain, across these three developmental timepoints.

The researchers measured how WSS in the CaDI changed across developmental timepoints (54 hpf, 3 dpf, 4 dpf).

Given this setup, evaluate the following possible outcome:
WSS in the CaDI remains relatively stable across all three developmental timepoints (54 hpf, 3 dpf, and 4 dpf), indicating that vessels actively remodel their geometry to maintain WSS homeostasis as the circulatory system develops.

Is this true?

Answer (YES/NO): NO